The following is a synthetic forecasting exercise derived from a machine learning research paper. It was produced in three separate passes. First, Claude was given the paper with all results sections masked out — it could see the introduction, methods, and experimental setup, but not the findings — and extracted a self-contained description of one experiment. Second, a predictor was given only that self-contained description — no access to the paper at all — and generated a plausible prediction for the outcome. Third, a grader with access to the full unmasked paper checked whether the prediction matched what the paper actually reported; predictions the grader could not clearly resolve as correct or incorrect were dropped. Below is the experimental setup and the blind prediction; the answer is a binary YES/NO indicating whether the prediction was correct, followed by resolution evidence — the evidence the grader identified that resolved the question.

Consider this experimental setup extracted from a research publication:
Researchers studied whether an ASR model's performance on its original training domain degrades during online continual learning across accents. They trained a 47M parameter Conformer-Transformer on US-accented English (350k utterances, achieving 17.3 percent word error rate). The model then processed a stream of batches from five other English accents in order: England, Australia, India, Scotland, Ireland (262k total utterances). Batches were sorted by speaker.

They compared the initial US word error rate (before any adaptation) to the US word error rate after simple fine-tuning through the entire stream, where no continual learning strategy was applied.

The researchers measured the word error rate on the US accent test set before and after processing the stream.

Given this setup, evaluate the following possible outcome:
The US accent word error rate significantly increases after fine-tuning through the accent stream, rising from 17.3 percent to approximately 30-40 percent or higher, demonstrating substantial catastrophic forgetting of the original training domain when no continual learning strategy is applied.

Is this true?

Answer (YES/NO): NO